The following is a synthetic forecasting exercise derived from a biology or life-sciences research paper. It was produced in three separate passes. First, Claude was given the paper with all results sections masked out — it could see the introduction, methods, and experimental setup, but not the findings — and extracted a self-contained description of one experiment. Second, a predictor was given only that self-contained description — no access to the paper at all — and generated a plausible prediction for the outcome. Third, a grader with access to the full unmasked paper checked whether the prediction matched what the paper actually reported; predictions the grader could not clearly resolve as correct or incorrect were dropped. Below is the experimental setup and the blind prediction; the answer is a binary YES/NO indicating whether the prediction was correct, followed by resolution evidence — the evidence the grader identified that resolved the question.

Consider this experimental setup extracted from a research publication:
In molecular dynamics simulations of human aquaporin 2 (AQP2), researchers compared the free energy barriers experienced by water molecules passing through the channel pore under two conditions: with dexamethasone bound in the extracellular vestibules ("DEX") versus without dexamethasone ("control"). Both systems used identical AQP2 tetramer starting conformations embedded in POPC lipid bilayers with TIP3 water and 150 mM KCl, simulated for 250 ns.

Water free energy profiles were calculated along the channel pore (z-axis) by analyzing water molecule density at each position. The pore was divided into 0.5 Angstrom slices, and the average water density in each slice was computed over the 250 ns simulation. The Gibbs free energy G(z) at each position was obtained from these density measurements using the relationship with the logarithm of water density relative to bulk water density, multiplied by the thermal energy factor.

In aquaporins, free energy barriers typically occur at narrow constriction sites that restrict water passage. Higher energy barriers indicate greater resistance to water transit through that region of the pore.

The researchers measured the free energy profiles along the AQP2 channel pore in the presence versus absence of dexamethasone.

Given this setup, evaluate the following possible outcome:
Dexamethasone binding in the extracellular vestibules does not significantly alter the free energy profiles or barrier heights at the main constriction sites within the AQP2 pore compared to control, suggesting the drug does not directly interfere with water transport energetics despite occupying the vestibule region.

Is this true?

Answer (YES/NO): NO